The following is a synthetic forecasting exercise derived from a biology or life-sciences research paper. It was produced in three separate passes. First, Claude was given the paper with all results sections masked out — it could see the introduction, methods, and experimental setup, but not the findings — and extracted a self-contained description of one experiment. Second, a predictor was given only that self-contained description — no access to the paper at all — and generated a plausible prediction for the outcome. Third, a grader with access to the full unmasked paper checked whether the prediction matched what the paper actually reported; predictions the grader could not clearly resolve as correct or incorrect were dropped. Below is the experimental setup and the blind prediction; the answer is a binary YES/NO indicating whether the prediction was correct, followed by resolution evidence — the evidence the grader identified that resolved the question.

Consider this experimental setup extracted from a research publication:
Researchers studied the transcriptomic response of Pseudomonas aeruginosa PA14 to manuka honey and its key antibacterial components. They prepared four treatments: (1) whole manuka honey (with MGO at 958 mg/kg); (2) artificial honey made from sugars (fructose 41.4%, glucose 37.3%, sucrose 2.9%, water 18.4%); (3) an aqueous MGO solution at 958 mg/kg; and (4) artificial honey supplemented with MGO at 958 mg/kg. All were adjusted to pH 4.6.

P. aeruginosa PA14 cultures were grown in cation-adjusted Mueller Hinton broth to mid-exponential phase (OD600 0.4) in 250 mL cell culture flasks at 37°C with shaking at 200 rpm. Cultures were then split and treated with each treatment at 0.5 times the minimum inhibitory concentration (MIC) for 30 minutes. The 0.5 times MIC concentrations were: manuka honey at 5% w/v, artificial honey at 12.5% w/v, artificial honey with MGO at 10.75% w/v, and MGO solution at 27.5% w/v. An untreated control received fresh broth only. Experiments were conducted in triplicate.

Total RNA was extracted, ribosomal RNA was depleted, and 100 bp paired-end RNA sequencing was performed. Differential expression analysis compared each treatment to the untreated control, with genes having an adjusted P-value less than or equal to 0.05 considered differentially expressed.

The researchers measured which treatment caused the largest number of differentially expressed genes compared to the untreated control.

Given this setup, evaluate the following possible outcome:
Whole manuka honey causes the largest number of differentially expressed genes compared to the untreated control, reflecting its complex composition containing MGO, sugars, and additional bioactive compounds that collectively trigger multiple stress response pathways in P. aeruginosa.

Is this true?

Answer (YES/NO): NO